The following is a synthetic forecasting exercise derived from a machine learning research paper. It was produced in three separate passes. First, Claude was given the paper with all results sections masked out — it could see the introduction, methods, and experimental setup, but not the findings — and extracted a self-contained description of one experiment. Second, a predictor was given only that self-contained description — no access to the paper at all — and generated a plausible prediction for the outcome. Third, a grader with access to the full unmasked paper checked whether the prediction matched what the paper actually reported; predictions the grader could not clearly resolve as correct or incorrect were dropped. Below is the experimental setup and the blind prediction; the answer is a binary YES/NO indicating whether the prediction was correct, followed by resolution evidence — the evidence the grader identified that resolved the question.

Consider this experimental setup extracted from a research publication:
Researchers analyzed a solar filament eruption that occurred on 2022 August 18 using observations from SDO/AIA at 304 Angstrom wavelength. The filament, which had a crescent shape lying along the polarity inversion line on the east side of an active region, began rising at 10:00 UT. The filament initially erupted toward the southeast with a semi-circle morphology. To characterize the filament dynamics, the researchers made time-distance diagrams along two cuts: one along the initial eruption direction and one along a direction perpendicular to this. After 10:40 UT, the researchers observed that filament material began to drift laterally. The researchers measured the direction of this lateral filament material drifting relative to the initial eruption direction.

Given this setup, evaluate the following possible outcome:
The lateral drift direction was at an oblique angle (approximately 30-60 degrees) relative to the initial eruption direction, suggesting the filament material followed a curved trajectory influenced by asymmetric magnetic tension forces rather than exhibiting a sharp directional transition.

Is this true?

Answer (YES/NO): NO